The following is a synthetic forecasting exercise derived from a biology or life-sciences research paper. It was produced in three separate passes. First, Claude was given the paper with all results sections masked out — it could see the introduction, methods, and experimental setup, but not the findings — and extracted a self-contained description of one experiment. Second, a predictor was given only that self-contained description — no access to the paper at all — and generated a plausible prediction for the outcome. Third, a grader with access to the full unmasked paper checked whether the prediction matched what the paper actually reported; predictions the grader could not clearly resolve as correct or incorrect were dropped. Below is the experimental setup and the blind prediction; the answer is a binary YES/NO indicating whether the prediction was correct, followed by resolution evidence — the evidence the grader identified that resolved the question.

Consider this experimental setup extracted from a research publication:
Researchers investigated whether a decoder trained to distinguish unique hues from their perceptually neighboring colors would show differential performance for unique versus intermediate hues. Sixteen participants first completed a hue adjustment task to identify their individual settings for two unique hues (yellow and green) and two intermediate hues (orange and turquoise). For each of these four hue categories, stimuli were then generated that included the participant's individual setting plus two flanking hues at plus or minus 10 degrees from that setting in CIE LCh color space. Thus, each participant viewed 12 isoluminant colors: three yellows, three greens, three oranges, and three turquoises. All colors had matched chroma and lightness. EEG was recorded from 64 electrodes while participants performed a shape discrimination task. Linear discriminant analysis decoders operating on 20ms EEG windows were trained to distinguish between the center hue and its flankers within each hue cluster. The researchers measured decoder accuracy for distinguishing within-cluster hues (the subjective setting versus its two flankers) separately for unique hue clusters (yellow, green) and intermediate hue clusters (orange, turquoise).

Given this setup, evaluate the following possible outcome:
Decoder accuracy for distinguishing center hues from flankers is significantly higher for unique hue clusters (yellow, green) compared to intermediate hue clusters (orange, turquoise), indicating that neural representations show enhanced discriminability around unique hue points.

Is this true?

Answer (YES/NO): NO